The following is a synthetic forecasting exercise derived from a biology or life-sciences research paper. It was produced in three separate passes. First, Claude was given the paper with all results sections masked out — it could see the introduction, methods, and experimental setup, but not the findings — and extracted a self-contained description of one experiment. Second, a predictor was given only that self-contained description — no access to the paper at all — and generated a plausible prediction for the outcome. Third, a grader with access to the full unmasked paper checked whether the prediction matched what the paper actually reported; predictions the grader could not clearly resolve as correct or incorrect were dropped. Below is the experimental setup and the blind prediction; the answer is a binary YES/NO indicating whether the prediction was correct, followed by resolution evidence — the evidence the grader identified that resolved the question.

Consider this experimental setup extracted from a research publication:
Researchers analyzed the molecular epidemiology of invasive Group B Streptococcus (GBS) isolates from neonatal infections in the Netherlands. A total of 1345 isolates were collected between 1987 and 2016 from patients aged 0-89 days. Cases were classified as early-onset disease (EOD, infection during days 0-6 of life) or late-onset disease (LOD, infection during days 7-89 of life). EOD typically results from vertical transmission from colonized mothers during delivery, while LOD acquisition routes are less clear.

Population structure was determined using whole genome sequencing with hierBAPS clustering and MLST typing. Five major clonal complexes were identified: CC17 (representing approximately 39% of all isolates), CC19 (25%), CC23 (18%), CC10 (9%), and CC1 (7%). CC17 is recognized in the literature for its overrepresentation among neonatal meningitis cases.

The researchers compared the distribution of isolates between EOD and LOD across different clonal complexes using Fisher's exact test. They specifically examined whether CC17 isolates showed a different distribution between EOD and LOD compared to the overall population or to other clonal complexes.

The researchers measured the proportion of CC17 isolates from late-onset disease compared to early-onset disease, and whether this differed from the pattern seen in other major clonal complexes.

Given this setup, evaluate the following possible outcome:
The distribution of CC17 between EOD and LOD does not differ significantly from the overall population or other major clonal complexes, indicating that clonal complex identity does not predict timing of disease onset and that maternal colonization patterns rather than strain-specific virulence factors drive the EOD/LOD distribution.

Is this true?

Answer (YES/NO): NO